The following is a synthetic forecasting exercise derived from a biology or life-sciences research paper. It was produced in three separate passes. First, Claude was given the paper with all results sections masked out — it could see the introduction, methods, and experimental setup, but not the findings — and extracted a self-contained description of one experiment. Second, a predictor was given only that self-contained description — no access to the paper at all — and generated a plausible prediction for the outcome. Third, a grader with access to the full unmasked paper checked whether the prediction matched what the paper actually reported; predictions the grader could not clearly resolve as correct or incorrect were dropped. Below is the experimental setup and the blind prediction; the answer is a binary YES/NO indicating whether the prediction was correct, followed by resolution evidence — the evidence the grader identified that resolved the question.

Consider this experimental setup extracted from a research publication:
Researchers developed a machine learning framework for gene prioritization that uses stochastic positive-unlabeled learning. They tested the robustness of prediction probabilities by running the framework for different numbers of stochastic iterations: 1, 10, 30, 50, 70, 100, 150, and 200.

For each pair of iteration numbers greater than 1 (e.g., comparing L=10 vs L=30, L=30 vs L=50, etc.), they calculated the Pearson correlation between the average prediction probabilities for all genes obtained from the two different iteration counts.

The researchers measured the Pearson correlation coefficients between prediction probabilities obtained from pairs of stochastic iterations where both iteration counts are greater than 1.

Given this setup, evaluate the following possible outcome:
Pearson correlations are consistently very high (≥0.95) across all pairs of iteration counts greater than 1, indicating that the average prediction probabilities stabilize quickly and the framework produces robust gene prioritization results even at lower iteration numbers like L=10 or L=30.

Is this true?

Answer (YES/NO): YES